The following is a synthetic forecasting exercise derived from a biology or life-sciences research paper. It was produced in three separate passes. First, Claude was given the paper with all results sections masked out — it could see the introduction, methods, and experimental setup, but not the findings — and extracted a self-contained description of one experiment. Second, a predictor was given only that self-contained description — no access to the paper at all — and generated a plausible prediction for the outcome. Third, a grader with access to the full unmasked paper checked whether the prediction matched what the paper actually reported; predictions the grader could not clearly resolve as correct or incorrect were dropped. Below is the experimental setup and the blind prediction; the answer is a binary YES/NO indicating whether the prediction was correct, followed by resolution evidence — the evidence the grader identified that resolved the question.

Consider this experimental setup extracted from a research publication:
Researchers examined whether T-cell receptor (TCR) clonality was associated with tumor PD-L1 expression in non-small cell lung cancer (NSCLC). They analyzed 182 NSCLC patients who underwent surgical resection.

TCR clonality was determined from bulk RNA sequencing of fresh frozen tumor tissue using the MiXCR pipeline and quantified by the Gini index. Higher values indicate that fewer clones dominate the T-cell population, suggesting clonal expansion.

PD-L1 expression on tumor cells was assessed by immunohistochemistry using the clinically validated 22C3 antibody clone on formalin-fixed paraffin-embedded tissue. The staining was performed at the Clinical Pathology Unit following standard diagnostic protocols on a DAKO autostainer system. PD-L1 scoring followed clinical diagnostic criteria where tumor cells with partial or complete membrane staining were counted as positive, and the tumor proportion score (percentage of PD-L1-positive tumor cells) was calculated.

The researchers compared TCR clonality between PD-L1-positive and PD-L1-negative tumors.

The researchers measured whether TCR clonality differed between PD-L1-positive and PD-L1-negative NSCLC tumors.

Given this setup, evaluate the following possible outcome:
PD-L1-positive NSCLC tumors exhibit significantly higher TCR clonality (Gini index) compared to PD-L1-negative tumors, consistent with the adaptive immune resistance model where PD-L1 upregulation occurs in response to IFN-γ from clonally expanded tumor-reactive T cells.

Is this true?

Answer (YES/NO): YES